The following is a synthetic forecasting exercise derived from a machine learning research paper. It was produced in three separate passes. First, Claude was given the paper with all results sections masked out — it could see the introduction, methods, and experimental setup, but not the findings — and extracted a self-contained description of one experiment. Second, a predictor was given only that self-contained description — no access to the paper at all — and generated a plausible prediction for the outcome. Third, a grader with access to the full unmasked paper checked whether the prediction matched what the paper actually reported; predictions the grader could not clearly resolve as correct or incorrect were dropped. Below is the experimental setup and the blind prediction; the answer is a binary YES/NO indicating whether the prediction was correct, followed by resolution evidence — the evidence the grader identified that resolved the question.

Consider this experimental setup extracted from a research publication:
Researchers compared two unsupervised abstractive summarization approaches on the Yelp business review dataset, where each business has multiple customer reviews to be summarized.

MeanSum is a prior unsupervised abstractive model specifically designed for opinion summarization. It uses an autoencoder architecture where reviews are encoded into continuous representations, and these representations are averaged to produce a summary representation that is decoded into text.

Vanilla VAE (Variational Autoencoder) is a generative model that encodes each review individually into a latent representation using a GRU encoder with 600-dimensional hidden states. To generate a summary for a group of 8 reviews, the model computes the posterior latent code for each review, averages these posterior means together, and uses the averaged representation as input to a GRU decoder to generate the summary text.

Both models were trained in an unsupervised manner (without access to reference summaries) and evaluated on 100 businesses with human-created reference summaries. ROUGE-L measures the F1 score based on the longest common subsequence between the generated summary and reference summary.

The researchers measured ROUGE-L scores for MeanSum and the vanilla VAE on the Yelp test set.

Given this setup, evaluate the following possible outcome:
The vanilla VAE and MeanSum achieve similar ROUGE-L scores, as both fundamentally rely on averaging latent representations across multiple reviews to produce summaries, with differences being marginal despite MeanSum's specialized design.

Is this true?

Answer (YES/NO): YES